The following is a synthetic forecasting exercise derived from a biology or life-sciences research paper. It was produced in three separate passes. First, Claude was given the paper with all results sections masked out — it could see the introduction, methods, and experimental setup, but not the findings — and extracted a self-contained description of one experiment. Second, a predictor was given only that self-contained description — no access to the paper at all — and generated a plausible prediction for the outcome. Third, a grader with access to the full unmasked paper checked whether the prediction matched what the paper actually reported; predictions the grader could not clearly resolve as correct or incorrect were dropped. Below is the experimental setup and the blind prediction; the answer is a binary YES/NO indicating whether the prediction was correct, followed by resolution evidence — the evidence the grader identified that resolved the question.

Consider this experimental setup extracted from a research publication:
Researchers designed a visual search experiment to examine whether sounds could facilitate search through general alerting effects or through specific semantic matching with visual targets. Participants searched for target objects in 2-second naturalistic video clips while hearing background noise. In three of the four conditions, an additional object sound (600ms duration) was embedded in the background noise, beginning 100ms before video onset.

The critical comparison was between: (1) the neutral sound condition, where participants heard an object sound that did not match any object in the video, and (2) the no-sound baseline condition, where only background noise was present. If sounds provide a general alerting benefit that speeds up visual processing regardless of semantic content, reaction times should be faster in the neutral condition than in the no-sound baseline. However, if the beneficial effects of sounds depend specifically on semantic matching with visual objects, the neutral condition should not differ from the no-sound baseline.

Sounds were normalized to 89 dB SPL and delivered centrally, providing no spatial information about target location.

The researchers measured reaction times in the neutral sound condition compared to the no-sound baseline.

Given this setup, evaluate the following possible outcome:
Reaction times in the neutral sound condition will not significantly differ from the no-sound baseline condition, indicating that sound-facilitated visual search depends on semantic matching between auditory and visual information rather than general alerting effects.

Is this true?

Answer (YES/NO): YES